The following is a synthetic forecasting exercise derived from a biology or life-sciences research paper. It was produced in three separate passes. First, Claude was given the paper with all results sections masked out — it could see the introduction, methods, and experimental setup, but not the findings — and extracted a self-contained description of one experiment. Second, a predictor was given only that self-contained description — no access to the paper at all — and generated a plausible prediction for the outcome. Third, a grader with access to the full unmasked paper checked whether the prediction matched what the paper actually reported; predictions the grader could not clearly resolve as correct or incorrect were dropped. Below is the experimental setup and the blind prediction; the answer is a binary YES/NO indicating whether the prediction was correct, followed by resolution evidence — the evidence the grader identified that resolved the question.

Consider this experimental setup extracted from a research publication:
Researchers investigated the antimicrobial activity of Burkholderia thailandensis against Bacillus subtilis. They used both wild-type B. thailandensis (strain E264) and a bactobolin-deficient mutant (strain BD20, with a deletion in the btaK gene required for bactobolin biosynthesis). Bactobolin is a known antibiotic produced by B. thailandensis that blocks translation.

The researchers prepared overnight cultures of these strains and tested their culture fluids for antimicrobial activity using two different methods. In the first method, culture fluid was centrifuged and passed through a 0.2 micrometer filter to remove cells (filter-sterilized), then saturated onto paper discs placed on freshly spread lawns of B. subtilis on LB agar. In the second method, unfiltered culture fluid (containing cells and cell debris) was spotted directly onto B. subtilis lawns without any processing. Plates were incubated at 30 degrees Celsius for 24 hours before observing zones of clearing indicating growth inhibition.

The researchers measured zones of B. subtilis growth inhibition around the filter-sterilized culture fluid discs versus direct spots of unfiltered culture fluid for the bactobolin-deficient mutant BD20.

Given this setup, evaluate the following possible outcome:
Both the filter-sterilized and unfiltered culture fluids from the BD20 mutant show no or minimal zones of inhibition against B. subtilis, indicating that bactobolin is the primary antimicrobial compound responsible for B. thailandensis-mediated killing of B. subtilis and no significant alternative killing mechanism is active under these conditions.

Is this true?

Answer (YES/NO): NO